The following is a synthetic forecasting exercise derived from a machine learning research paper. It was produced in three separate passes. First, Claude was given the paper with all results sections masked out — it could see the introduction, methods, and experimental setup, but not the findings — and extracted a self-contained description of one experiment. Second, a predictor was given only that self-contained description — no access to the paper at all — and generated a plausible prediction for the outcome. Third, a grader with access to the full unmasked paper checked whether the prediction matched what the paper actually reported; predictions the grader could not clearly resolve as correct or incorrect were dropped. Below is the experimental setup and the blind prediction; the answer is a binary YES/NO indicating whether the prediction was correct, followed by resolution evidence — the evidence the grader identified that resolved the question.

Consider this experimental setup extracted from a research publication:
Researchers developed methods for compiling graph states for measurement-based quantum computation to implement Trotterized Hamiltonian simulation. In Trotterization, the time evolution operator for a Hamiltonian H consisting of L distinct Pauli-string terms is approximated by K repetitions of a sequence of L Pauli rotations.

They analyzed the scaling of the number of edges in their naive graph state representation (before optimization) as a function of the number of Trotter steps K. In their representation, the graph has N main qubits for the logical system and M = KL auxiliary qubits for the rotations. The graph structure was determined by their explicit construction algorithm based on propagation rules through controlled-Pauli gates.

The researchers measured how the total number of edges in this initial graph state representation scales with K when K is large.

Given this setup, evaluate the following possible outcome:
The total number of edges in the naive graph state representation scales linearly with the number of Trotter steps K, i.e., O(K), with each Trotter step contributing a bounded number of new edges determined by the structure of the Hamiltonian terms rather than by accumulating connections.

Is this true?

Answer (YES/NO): NO